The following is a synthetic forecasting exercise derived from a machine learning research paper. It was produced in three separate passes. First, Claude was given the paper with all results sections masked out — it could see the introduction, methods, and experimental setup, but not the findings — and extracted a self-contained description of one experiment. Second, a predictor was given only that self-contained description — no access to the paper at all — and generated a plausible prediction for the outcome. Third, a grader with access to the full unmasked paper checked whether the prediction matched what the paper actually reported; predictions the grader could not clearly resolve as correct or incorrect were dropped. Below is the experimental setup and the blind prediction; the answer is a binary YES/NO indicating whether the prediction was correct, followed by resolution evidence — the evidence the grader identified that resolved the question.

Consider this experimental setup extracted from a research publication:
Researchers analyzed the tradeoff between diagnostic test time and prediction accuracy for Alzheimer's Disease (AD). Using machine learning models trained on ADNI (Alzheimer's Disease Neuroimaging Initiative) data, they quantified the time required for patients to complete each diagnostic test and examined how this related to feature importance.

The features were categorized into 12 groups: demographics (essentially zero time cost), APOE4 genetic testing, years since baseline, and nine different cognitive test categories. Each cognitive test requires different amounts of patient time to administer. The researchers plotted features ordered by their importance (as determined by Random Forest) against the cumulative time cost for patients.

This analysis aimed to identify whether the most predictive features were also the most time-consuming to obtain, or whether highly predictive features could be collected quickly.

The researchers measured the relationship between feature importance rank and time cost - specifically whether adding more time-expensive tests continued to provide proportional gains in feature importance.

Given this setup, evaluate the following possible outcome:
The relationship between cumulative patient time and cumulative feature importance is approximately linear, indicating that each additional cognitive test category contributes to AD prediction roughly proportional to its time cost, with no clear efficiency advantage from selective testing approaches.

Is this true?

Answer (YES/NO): NO